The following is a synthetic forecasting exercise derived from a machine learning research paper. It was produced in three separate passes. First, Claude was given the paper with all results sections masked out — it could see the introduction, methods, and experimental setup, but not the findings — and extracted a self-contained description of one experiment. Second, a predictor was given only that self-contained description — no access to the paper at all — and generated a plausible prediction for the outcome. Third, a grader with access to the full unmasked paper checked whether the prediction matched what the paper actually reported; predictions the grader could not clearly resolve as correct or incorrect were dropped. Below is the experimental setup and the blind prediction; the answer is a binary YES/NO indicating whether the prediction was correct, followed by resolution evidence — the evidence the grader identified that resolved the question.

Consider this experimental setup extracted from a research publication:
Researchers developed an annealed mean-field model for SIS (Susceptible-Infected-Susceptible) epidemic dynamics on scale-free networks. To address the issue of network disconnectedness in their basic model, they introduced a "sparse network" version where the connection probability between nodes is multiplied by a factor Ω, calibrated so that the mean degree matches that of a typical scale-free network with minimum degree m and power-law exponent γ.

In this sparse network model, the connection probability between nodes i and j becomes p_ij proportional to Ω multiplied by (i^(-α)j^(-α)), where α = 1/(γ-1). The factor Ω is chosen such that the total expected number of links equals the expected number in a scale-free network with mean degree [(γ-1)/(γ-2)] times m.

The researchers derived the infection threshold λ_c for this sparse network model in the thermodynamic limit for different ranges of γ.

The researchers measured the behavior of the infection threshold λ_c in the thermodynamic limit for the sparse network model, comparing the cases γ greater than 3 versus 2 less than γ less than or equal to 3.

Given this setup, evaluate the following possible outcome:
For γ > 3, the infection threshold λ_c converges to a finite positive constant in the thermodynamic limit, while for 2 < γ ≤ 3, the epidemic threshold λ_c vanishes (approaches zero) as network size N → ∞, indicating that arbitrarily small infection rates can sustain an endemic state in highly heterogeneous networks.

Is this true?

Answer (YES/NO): YES